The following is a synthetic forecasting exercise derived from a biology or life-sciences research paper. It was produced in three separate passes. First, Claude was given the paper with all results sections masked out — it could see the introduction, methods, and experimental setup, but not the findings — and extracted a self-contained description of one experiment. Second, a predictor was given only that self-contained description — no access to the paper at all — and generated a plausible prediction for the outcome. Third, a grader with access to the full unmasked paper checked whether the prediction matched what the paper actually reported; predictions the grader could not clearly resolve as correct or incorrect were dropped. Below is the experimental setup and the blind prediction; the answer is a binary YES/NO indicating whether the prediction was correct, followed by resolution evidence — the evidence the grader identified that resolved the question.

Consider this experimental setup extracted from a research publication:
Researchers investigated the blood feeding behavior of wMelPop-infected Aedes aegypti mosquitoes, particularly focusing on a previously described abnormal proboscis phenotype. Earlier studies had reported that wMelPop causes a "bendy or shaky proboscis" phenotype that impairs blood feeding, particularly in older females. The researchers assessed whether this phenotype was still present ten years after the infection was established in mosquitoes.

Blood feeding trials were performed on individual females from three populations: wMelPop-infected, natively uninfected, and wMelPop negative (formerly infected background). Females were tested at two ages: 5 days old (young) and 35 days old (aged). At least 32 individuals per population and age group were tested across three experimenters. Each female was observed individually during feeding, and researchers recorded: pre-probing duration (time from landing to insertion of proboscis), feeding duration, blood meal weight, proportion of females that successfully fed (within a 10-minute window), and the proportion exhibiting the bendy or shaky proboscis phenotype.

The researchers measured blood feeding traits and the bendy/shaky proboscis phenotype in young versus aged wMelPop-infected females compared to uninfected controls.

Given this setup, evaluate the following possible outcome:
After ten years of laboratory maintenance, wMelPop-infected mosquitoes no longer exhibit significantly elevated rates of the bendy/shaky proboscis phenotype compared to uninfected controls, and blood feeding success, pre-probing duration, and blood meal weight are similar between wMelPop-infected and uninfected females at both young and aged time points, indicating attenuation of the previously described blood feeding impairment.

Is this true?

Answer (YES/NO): NO